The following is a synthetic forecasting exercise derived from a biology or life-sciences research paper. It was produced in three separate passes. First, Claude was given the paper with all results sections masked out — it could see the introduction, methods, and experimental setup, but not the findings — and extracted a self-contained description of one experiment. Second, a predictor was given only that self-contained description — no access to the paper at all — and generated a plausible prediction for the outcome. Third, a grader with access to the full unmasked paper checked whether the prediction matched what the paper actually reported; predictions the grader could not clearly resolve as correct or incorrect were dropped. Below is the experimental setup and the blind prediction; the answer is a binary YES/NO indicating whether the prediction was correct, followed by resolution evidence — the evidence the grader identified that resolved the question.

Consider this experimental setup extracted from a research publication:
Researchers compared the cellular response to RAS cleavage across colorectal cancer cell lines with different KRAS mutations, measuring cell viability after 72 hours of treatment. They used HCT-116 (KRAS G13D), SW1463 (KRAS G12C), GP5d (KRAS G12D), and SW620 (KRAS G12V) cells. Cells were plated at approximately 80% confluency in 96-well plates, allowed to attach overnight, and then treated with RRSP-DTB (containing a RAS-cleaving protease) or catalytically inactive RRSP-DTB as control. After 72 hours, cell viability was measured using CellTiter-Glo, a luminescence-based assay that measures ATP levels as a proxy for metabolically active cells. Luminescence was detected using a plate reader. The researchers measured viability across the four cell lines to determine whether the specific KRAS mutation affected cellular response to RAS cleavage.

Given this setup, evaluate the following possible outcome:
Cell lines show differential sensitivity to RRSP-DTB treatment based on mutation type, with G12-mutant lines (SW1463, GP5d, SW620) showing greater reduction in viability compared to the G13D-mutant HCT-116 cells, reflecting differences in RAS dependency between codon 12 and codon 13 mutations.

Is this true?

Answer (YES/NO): NO